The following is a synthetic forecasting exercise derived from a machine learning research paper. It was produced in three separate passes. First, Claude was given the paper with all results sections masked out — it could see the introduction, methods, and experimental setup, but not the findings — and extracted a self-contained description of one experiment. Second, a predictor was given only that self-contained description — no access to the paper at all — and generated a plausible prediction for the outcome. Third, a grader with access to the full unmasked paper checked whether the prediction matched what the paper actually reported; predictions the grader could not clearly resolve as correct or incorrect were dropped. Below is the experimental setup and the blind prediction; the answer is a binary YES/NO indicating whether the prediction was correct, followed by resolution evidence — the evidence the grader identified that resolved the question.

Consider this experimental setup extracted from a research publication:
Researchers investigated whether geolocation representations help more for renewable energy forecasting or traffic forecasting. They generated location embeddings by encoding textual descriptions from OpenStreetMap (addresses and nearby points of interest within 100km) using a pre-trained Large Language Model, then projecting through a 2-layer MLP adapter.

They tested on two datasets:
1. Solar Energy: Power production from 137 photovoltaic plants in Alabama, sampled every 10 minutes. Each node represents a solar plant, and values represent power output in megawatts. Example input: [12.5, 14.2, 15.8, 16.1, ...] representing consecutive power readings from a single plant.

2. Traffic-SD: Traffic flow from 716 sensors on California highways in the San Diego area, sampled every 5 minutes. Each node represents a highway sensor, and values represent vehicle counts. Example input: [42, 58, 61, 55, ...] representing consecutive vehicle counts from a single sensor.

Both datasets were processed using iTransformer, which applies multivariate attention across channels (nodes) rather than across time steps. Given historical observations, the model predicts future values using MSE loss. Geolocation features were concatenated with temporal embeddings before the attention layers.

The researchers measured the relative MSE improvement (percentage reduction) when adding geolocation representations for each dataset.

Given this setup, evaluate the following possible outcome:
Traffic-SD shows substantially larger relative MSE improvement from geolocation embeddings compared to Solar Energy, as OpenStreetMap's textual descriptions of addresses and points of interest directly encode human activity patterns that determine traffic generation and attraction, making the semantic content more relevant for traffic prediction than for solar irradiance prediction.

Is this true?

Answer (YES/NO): YES